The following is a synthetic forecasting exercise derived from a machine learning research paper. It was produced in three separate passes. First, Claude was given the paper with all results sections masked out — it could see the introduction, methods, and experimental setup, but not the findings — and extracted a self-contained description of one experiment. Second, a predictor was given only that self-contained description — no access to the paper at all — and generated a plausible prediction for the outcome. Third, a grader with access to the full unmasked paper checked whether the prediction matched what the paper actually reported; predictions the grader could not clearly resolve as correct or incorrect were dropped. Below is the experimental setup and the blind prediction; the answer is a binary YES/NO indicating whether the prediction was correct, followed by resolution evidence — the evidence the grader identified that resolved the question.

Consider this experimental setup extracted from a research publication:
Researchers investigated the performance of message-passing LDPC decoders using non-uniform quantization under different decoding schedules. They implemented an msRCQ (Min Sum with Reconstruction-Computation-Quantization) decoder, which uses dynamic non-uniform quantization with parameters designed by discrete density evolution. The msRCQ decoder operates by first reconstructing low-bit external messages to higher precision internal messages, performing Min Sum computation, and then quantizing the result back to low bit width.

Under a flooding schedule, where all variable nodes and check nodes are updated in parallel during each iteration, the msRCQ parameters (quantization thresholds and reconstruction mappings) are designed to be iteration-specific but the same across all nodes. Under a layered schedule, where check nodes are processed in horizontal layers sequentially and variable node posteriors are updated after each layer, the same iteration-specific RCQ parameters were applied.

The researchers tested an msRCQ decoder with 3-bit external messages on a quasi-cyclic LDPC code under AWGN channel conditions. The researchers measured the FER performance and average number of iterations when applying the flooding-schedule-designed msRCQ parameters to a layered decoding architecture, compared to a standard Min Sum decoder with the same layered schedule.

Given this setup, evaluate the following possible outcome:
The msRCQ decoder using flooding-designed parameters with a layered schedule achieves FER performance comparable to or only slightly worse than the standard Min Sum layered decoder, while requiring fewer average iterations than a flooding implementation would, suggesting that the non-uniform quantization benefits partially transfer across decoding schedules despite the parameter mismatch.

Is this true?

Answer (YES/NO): NO